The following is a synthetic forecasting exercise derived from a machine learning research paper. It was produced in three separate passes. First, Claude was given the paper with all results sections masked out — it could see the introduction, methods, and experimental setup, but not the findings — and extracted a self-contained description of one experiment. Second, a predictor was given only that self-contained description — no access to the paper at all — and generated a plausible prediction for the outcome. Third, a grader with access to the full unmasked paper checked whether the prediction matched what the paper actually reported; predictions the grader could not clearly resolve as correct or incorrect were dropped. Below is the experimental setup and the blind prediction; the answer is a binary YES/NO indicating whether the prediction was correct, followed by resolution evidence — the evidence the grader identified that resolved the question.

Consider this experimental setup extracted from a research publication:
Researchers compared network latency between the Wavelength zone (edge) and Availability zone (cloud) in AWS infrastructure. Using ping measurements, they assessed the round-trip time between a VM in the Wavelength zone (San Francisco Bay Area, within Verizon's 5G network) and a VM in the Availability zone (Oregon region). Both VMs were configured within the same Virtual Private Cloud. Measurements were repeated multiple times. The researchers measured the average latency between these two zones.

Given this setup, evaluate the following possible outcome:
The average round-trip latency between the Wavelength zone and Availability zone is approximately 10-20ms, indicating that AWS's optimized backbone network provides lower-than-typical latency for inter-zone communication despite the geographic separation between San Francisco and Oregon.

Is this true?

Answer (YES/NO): NO